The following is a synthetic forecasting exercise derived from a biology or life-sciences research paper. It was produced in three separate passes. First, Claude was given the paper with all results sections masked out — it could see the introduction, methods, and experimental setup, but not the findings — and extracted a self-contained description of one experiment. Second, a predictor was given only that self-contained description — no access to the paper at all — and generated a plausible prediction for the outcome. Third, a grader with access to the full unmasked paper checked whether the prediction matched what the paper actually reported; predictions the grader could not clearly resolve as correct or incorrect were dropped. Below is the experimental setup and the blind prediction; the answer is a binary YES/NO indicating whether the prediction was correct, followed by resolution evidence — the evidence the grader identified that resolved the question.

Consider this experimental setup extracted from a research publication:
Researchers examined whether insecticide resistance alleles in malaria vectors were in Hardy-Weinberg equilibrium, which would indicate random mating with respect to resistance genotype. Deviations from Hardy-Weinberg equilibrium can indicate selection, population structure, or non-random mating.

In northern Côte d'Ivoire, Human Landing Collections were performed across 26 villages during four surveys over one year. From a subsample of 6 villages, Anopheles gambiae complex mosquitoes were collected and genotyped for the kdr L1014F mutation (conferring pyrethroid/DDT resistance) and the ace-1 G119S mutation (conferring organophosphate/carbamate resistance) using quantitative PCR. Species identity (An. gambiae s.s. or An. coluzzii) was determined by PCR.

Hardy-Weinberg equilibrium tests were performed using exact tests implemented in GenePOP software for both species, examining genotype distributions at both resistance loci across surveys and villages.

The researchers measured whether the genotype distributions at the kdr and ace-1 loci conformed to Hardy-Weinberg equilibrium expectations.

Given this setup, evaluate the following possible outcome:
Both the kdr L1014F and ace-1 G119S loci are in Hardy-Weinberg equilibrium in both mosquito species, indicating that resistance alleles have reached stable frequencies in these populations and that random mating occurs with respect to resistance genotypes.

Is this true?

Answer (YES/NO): YES